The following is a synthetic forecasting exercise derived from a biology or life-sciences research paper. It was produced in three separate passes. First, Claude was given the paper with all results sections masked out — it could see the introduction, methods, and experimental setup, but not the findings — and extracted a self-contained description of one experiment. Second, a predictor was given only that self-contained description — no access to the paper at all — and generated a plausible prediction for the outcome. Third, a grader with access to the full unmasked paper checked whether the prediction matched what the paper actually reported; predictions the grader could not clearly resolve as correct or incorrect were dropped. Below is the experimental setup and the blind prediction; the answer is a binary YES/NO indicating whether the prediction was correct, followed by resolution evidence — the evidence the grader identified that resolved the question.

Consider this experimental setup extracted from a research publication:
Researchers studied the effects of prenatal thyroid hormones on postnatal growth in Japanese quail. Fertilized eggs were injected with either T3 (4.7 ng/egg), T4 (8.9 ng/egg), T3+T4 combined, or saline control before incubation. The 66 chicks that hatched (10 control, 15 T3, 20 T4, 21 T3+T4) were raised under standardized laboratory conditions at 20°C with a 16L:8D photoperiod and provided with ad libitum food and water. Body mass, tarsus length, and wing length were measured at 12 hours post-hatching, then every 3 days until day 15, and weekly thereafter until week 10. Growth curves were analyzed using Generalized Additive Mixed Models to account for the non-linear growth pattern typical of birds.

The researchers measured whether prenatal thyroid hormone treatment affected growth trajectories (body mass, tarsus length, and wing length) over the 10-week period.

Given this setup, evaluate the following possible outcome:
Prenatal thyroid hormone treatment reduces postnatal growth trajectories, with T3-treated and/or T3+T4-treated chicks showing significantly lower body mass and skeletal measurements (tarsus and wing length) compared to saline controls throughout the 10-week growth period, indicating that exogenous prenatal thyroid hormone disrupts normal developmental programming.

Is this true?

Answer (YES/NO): NO